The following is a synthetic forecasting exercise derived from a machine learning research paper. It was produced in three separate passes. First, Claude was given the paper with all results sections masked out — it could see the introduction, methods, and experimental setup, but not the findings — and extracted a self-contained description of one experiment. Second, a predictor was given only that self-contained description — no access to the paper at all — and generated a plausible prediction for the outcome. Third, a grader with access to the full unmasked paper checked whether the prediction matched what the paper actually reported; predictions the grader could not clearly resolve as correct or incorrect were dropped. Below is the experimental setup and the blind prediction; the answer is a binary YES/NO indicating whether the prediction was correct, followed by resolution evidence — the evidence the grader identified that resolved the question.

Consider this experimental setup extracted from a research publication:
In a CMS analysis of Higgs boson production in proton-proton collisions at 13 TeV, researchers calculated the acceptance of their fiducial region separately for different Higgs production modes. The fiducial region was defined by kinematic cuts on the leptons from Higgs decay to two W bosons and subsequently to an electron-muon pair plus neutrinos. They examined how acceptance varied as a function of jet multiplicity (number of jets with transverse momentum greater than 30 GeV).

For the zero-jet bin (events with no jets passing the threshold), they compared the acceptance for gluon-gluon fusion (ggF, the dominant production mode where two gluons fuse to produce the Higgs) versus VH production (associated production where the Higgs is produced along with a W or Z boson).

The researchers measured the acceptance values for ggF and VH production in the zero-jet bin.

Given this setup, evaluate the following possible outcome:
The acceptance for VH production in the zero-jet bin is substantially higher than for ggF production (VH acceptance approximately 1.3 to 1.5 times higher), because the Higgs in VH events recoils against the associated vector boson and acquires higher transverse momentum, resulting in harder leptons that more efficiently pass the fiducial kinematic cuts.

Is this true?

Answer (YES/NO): NO